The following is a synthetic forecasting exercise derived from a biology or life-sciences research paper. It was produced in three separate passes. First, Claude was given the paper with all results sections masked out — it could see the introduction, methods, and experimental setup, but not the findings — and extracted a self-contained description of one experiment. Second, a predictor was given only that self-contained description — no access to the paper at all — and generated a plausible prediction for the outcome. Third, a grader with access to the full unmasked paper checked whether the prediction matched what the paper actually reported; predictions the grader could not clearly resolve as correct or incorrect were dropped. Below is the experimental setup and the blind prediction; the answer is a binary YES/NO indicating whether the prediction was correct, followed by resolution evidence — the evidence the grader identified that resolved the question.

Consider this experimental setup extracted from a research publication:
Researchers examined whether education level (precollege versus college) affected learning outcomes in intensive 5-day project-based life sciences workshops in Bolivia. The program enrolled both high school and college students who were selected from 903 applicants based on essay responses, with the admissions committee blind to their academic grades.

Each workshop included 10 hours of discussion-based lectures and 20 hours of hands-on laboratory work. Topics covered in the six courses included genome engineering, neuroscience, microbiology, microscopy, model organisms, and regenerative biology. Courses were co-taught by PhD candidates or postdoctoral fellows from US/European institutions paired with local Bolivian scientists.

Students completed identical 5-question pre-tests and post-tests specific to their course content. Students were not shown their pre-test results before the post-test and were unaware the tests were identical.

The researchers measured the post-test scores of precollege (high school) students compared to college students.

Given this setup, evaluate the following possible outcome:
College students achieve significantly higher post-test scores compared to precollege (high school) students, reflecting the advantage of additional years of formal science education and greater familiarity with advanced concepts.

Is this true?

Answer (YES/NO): NO